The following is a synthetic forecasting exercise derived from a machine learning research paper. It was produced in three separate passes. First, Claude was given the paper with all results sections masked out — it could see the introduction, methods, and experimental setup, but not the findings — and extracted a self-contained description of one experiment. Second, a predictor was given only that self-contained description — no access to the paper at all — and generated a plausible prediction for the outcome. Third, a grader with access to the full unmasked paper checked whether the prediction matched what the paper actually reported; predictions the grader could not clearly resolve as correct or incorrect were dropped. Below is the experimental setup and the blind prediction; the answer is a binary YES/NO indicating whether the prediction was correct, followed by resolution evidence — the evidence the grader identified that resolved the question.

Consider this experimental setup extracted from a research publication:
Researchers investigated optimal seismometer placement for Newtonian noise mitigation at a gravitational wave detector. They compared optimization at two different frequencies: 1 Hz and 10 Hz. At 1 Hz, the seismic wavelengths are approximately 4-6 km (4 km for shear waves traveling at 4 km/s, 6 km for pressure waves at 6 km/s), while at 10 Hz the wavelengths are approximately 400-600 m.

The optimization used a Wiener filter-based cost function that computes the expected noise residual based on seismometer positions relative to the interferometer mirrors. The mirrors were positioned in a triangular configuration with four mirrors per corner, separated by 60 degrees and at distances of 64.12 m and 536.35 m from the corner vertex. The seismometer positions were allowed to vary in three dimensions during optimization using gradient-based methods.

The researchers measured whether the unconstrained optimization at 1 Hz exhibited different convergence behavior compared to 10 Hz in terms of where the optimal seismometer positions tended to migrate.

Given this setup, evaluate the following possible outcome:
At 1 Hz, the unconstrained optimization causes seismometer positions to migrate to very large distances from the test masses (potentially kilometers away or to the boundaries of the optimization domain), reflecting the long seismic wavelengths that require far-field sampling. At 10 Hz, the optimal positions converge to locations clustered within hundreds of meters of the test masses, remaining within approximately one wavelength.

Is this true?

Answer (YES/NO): YES